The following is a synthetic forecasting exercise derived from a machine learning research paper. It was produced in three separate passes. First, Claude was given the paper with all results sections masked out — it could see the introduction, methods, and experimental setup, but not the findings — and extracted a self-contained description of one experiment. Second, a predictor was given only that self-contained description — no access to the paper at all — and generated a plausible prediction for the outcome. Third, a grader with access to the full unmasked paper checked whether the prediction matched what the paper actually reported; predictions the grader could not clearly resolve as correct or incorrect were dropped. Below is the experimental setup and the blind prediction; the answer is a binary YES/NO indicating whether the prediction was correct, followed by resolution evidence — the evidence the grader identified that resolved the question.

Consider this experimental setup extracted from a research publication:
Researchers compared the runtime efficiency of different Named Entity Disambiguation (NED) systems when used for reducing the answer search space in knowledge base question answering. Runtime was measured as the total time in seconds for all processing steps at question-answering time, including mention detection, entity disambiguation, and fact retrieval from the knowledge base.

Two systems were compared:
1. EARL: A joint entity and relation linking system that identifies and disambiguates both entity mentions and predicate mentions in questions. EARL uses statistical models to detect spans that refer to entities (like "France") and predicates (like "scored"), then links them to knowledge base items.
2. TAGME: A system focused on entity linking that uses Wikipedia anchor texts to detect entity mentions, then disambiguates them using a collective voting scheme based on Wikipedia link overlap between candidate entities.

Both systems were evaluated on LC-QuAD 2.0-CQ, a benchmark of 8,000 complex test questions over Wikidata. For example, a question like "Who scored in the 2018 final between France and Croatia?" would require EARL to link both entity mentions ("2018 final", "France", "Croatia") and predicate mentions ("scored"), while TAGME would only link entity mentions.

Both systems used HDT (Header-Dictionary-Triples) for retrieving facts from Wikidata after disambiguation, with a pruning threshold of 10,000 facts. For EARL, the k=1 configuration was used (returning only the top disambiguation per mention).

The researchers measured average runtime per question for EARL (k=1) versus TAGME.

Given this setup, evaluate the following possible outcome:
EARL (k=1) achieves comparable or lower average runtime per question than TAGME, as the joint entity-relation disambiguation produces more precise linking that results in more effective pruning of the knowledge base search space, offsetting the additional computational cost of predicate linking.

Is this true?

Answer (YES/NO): NO